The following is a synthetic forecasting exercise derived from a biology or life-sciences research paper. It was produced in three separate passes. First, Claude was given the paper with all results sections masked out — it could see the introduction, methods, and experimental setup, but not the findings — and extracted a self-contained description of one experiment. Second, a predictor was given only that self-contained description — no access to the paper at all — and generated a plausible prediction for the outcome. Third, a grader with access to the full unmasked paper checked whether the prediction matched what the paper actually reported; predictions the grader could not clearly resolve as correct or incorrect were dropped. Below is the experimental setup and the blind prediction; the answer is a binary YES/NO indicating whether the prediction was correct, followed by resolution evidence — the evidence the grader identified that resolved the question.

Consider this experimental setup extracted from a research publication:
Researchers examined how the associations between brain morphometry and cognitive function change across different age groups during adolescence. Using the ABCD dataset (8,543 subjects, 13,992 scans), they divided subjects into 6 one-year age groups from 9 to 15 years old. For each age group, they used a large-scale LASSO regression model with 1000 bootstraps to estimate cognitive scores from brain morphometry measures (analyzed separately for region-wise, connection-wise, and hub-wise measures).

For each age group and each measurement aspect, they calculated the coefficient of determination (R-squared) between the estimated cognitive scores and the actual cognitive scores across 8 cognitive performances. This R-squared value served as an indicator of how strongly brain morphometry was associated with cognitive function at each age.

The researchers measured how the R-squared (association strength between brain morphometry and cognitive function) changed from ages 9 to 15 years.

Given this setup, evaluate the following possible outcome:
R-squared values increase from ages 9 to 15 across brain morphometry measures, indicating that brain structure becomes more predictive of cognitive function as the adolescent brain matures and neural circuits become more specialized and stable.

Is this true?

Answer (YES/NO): YES